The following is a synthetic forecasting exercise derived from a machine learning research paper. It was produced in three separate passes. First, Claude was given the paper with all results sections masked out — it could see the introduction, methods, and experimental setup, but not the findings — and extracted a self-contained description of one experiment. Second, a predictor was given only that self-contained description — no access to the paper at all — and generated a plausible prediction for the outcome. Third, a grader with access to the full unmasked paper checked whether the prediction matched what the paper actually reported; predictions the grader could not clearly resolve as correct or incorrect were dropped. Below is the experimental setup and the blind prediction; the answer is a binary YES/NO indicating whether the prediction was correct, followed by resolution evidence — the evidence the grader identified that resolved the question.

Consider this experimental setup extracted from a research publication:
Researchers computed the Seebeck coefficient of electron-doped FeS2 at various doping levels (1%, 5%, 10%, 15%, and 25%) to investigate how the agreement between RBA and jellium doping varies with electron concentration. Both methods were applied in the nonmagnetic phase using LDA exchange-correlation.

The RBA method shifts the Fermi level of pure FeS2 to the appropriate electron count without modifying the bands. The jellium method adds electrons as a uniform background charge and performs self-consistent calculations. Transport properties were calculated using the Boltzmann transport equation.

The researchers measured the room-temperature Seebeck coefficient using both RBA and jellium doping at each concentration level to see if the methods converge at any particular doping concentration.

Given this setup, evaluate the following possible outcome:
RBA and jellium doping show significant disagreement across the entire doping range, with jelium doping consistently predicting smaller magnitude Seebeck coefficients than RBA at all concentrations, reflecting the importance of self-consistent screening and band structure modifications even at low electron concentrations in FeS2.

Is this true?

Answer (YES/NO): NO